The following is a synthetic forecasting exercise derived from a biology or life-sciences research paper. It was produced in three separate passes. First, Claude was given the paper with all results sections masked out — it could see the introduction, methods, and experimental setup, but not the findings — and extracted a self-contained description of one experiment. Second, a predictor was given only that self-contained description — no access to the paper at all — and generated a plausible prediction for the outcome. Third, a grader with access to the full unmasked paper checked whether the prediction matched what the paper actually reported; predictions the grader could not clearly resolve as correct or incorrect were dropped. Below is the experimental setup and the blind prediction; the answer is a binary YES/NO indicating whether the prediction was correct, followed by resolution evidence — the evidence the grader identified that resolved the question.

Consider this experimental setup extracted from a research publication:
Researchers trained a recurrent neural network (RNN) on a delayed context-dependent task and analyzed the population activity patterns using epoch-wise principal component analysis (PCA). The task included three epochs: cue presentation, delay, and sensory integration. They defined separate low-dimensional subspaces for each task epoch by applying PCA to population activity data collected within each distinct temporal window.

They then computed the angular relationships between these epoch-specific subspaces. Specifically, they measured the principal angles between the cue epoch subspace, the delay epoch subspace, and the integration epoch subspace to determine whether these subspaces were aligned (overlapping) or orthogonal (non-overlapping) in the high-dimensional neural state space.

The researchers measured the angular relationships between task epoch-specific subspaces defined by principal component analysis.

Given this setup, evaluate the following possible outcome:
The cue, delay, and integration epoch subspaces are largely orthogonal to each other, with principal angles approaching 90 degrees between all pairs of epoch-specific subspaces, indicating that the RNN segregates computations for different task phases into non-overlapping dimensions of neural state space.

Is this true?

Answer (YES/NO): NO